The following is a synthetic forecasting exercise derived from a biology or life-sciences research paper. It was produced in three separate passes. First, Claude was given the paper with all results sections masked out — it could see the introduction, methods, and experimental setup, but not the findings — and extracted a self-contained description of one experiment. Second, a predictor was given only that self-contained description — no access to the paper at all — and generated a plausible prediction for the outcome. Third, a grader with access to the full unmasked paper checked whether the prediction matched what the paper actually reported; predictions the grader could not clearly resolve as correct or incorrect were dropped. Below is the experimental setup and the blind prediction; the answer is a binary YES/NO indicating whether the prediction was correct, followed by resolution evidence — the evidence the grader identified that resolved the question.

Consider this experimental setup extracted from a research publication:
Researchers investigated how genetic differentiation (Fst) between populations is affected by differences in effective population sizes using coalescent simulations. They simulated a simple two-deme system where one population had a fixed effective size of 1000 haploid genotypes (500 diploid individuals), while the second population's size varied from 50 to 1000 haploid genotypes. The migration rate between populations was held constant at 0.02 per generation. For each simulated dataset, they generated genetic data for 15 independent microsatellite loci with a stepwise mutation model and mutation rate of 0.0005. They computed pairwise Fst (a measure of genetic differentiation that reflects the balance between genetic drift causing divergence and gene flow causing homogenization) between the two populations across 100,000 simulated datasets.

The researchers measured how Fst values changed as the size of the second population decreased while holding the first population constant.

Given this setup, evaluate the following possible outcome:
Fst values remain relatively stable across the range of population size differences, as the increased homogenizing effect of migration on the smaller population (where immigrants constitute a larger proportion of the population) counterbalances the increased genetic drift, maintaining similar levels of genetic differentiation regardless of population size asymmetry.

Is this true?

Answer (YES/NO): NO